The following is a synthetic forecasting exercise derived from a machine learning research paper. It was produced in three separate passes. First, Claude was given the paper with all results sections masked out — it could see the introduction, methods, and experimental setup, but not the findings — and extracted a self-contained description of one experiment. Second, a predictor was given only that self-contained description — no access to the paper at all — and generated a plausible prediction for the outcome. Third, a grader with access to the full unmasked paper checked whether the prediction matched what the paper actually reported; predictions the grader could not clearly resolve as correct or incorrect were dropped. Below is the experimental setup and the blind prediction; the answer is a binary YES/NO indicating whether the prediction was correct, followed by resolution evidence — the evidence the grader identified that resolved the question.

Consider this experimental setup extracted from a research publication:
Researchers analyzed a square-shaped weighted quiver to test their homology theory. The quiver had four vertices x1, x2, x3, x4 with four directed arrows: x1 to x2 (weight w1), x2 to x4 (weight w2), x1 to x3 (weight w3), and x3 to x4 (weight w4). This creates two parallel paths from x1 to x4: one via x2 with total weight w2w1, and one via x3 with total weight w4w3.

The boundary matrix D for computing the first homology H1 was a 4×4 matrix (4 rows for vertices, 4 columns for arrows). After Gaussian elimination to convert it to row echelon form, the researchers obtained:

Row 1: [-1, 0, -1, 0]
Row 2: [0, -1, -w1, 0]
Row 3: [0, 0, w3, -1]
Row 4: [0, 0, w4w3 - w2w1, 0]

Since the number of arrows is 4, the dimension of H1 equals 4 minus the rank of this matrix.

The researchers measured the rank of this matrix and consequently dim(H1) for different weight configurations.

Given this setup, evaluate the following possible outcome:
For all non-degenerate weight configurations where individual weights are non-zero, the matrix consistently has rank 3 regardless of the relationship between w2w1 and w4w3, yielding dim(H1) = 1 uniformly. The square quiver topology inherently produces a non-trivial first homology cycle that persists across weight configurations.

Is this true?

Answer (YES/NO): NO